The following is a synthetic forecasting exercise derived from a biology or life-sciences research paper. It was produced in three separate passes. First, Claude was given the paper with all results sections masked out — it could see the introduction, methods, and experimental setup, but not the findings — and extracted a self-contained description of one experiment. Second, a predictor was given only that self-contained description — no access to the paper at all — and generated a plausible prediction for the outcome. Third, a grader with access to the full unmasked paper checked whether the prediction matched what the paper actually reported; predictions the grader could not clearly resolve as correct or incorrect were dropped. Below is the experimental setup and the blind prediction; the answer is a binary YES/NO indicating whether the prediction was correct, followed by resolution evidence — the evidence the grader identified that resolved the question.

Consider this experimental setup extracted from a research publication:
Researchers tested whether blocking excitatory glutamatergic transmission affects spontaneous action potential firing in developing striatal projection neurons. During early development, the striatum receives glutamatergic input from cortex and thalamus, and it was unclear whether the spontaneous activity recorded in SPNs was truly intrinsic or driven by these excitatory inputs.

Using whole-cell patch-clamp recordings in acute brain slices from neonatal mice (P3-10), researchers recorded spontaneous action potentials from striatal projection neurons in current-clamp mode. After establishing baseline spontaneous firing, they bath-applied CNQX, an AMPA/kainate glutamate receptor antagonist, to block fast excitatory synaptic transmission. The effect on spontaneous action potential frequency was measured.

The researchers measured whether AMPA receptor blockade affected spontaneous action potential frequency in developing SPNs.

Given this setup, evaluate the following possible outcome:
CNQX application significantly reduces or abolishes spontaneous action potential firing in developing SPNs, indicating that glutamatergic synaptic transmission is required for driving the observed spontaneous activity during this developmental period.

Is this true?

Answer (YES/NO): NO